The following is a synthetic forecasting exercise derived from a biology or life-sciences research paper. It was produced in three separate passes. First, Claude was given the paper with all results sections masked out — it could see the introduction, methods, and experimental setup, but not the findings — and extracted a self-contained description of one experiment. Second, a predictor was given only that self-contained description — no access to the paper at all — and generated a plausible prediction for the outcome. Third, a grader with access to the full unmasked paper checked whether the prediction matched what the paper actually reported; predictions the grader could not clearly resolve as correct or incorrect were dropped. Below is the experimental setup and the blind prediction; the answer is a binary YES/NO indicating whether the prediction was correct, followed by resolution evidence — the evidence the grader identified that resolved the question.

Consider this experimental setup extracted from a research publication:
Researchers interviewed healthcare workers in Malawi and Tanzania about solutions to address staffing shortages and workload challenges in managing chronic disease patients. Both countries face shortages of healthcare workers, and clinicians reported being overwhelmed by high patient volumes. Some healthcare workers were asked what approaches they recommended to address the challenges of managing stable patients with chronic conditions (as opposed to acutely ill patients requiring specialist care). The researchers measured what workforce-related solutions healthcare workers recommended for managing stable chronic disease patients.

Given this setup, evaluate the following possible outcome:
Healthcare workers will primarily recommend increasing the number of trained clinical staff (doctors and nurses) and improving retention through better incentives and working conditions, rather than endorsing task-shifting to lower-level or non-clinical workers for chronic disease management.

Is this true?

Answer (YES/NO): NO